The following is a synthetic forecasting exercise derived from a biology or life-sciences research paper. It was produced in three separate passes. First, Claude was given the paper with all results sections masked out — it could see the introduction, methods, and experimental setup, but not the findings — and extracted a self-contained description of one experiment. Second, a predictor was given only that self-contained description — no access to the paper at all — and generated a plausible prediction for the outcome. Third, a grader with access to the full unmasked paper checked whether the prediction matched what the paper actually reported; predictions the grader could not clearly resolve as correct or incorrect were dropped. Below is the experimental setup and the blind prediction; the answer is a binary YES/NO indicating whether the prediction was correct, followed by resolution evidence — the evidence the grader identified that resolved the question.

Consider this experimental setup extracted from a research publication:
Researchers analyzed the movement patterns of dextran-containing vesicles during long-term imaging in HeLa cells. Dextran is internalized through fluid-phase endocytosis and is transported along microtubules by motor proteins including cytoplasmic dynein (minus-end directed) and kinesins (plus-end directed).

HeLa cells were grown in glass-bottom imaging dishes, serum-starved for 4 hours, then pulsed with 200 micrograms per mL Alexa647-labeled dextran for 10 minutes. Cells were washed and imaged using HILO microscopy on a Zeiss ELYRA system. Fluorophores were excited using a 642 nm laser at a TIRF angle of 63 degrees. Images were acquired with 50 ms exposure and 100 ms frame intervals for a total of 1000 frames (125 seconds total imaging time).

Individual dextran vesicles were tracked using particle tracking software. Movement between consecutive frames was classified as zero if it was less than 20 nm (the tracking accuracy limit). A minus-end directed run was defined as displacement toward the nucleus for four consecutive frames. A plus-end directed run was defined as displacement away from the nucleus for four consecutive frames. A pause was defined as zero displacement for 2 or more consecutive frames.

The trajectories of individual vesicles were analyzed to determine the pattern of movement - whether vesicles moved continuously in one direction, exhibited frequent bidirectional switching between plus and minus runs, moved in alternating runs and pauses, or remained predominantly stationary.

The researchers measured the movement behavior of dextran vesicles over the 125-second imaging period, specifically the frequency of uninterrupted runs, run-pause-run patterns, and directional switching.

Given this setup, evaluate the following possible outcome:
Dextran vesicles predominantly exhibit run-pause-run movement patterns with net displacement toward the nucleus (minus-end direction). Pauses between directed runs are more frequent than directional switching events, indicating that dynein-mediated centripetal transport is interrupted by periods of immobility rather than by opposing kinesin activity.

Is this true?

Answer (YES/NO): NO